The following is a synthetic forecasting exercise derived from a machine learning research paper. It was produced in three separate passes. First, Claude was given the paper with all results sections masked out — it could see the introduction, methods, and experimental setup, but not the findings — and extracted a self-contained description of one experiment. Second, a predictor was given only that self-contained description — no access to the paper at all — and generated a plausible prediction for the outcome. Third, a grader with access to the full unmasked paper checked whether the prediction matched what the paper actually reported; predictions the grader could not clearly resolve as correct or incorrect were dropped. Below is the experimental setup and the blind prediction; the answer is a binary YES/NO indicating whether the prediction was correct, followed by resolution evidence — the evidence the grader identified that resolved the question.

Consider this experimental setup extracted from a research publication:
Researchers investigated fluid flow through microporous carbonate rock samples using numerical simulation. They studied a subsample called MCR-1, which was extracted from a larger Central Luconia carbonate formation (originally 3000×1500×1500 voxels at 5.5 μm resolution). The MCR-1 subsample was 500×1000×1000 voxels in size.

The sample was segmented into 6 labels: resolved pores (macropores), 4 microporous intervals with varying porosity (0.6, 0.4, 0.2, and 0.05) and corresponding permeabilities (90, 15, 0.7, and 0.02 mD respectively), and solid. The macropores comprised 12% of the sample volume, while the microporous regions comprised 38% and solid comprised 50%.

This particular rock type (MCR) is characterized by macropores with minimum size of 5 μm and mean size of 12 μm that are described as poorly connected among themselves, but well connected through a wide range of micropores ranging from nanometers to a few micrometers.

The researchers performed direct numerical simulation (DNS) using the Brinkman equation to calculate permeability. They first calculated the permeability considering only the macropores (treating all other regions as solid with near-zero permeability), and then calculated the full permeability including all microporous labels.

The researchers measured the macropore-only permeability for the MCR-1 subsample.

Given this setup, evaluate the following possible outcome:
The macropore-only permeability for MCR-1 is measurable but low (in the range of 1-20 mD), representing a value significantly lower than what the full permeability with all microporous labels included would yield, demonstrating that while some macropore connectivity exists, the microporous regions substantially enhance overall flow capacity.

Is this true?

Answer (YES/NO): NO